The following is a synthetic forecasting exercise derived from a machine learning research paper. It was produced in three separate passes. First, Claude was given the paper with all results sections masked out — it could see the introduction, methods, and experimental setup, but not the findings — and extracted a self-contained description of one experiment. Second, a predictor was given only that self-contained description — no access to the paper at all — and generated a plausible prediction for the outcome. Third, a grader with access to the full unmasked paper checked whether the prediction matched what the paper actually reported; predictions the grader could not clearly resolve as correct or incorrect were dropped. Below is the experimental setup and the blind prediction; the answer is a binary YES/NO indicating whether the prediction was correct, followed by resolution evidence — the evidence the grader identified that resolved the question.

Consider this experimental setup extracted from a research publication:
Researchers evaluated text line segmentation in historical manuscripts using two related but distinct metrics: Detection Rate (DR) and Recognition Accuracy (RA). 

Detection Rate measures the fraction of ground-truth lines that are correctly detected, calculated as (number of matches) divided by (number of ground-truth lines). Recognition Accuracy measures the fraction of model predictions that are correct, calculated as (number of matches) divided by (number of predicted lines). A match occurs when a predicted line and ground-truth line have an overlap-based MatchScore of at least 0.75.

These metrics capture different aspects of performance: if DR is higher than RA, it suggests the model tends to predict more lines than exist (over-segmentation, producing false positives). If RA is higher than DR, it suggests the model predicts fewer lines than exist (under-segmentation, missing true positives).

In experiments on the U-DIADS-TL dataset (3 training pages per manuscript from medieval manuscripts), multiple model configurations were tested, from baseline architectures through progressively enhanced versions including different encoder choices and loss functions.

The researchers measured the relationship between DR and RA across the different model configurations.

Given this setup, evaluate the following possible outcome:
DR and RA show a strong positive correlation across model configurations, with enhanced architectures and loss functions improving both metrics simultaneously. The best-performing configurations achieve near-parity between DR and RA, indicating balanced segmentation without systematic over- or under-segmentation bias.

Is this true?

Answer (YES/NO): NO